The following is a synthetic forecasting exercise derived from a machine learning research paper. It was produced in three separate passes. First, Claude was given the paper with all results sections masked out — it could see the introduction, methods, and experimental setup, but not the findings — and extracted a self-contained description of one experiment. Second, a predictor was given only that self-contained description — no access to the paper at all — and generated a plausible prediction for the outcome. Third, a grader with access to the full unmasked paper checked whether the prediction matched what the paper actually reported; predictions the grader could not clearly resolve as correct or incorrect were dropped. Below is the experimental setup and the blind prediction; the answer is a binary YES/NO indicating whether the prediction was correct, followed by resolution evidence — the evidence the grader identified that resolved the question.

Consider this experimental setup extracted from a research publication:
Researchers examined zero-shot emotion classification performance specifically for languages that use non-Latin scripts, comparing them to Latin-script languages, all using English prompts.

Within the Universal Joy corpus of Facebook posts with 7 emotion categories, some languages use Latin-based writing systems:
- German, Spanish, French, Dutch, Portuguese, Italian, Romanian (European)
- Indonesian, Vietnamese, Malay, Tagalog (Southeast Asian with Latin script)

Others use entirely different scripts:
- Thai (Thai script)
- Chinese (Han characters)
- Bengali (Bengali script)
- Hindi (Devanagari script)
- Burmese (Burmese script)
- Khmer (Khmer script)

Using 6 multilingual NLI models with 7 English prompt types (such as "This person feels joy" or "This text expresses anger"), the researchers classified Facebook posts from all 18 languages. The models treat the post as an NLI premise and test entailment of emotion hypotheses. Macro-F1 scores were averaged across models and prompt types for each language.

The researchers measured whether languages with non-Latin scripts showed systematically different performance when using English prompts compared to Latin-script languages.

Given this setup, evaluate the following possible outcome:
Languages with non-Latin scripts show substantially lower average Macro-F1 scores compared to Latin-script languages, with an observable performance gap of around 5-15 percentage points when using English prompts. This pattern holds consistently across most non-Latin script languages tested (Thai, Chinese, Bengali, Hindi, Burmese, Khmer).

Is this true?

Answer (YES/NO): NO